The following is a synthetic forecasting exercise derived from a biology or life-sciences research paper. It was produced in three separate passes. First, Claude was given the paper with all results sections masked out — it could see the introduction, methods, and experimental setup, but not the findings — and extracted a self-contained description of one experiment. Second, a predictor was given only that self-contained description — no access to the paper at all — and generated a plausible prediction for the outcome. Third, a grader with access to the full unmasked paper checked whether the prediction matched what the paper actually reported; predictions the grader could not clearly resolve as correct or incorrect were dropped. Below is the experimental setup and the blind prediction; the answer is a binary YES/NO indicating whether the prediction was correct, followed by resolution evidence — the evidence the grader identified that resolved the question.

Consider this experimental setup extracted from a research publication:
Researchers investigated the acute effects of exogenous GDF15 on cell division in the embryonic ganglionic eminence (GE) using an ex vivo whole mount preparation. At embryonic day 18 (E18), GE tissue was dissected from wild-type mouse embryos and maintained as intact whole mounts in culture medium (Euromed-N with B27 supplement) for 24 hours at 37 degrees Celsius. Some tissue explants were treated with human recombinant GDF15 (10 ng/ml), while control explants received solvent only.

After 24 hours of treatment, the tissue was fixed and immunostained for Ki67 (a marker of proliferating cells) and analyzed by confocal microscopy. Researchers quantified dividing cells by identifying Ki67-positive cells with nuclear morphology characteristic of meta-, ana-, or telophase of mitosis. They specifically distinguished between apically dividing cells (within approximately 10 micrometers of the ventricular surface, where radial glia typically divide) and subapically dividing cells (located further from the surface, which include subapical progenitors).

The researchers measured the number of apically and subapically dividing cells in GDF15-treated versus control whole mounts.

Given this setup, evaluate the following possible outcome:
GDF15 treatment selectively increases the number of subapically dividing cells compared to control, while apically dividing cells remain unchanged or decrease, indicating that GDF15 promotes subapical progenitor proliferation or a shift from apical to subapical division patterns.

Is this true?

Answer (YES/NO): NO